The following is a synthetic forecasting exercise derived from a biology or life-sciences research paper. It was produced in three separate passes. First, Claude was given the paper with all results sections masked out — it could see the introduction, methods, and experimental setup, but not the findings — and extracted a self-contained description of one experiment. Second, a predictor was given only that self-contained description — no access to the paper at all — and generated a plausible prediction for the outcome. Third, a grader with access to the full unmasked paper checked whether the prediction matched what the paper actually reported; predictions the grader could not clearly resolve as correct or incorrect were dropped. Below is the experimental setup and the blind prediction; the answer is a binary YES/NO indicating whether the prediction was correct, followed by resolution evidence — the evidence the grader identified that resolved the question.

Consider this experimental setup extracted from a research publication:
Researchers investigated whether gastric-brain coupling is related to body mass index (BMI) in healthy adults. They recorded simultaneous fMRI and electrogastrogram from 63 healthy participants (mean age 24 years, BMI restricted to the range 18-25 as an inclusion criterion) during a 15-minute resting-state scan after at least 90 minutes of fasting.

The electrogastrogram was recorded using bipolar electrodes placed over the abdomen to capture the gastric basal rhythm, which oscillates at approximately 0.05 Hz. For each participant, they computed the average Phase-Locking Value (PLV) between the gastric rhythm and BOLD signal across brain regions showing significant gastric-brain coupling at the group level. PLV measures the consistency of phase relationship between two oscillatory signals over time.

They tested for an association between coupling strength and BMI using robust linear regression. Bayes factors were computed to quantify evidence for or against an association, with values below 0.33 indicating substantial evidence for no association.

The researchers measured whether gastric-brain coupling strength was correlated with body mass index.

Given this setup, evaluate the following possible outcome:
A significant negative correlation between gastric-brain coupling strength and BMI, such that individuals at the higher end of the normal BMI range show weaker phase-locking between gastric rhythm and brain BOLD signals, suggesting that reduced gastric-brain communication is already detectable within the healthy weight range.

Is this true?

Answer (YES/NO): NO